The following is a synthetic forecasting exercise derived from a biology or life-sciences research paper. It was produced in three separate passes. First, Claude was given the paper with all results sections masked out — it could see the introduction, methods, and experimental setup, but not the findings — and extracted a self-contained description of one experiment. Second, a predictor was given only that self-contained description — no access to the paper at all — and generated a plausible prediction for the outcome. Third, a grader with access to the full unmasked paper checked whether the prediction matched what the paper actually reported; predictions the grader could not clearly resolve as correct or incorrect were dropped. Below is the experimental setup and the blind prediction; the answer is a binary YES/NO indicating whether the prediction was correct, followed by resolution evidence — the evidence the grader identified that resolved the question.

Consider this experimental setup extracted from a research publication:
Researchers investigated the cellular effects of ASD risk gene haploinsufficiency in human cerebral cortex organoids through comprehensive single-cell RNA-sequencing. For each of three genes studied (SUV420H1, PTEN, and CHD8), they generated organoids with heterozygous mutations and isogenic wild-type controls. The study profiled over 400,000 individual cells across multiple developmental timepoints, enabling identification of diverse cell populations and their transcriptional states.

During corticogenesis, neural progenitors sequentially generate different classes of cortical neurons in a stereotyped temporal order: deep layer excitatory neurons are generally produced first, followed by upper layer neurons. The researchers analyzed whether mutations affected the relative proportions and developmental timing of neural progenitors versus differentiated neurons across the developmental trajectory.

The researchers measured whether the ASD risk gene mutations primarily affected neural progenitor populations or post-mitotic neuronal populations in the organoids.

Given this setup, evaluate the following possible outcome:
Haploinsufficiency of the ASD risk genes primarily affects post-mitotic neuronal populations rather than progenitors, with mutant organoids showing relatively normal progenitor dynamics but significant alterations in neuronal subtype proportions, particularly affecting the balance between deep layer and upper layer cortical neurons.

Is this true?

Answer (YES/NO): NO